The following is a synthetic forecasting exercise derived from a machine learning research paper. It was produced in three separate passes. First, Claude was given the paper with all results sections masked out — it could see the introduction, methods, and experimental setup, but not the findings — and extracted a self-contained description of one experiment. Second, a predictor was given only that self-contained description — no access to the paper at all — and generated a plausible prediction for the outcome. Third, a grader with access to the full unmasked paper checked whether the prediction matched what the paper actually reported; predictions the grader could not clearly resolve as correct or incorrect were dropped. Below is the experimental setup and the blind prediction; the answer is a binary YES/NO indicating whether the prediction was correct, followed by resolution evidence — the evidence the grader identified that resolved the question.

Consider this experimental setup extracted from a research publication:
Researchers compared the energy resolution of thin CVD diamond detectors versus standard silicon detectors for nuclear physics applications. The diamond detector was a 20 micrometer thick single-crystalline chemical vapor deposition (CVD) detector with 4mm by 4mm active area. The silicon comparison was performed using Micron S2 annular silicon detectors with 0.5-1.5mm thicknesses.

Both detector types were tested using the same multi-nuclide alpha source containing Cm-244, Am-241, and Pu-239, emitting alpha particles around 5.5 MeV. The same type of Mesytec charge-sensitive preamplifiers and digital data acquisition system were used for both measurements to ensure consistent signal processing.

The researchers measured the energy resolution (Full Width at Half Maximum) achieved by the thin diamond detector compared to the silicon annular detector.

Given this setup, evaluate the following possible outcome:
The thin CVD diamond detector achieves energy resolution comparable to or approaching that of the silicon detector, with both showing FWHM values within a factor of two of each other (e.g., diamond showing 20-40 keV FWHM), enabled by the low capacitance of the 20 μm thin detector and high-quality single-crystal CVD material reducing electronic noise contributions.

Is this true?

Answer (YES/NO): YES